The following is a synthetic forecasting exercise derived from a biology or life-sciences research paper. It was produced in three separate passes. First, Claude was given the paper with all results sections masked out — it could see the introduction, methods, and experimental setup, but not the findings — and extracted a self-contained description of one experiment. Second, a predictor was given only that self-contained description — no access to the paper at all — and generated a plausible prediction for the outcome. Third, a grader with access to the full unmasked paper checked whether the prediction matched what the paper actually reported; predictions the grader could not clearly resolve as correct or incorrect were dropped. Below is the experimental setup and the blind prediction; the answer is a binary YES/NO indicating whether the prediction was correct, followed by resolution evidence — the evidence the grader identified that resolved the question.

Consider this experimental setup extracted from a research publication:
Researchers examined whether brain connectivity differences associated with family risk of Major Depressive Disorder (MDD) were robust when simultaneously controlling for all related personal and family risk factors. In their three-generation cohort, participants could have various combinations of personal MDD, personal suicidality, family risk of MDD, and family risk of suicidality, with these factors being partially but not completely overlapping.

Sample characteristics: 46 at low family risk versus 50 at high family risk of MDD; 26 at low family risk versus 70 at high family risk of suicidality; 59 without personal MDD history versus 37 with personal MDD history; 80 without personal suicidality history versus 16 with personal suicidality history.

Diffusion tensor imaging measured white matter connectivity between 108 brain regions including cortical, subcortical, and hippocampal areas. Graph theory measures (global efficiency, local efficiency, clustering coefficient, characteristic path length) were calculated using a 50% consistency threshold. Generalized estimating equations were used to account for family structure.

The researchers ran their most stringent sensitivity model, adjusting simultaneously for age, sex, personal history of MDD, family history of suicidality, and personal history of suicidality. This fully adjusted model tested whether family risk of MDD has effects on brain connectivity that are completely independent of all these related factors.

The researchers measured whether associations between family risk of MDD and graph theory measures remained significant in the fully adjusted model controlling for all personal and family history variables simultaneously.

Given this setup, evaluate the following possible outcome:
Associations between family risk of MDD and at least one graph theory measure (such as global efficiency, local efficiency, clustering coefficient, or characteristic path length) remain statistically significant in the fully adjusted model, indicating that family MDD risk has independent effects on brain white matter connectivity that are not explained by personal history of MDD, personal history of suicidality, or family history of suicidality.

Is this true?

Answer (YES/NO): YES